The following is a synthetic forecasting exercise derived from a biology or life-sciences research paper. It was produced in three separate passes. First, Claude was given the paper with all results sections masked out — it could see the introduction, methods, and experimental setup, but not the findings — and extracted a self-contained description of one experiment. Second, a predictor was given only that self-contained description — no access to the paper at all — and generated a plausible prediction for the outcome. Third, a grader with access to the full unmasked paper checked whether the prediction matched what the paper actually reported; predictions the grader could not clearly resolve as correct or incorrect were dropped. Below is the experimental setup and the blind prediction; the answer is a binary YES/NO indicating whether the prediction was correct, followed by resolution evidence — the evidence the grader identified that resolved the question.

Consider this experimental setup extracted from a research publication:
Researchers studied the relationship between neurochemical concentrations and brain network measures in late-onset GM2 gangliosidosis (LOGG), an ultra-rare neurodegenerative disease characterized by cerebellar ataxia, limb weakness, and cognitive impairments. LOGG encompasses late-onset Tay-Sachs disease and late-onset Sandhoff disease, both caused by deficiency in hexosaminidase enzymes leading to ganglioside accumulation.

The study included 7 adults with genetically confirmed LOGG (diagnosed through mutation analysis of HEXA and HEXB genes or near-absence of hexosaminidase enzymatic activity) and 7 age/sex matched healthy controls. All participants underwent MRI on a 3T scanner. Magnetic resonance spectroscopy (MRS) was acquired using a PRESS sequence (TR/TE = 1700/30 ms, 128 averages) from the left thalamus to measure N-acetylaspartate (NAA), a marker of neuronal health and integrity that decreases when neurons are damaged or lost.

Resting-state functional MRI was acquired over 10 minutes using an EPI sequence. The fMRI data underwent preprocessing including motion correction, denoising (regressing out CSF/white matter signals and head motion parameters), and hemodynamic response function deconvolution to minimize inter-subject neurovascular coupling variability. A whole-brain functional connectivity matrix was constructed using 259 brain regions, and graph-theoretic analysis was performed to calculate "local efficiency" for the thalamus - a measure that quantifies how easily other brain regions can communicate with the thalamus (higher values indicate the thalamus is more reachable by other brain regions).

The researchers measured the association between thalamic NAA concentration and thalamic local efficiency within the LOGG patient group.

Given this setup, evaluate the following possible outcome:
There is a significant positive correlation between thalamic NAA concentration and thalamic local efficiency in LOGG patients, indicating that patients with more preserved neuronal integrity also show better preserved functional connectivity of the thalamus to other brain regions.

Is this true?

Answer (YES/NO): YES